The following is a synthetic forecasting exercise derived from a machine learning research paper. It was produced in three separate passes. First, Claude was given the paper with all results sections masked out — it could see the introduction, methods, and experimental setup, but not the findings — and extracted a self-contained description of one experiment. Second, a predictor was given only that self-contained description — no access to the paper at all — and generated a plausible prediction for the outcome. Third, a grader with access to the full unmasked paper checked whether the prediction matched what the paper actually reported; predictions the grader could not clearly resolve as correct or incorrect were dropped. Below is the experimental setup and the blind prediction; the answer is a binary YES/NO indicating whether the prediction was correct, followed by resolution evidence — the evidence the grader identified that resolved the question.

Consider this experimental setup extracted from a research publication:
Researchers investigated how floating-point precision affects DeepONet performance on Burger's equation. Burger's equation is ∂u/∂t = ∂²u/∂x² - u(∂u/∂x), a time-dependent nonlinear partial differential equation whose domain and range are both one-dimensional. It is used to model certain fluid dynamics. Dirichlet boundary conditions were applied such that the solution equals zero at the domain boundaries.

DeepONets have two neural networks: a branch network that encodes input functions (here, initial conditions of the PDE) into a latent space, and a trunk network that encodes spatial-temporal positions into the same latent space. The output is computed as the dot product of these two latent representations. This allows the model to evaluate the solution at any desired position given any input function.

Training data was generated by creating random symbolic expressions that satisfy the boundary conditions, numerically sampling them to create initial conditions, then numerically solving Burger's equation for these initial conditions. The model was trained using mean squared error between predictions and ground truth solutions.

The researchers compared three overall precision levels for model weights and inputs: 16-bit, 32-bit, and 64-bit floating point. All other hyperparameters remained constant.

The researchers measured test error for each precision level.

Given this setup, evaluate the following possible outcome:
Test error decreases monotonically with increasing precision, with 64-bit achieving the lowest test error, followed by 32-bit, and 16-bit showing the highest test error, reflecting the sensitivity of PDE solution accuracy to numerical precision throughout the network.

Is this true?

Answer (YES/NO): NO